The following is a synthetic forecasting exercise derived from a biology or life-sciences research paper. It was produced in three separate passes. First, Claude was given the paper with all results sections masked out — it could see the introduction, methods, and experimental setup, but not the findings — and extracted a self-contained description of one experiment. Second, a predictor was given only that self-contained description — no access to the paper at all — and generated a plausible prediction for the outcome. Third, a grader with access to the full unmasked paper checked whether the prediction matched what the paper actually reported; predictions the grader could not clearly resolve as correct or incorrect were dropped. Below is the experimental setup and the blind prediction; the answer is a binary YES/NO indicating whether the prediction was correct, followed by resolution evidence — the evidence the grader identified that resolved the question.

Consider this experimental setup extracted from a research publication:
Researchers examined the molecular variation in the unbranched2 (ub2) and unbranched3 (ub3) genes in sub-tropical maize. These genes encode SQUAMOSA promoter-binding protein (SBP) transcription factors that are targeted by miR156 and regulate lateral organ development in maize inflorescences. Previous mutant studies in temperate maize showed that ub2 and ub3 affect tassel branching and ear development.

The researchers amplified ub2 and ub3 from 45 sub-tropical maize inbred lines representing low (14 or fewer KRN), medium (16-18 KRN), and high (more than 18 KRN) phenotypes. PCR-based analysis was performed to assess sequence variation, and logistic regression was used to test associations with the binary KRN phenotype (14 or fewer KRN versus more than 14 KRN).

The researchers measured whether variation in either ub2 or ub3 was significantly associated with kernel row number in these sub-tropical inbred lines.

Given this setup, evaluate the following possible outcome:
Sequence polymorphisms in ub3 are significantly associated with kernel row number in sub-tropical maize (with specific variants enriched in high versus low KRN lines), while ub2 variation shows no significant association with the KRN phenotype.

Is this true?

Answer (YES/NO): NO